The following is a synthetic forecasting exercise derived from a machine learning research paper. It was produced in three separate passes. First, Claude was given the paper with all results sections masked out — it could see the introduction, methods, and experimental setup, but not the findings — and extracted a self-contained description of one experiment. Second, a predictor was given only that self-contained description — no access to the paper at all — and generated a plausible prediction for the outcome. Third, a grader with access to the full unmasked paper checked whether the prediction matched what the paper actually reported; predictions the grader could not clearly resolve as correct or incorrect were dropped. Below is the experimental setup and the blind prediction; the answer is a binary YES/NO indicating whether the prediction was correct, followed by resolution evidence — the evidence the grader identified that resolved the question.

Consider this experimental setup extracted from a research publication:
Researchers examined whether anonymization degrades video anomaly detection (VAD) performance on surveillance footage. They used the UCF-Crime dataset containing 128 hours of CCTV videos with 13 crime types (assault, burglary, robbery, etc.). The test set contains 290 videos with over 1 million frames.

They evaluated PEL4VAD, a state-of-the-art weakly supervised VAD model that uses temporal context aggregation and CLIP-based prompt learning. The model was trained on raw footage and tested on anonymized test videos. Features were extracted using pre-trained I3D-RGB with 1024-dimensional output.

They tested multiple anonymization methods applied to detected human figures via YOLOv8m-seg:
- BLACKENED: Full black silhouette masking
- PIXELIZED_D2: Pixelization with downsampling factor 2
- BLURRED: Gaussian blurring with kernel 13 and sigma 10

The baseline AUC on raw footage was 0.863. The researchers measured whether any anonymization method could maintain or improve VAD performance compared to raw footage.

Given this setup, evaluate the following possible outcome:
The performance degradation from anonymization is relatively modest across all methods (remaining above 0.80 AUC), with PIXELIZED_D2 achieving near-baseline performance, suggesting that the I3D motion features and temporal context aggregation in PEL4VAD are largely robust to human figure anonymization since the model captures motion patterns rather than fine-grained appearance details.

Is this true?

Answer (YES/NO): NO